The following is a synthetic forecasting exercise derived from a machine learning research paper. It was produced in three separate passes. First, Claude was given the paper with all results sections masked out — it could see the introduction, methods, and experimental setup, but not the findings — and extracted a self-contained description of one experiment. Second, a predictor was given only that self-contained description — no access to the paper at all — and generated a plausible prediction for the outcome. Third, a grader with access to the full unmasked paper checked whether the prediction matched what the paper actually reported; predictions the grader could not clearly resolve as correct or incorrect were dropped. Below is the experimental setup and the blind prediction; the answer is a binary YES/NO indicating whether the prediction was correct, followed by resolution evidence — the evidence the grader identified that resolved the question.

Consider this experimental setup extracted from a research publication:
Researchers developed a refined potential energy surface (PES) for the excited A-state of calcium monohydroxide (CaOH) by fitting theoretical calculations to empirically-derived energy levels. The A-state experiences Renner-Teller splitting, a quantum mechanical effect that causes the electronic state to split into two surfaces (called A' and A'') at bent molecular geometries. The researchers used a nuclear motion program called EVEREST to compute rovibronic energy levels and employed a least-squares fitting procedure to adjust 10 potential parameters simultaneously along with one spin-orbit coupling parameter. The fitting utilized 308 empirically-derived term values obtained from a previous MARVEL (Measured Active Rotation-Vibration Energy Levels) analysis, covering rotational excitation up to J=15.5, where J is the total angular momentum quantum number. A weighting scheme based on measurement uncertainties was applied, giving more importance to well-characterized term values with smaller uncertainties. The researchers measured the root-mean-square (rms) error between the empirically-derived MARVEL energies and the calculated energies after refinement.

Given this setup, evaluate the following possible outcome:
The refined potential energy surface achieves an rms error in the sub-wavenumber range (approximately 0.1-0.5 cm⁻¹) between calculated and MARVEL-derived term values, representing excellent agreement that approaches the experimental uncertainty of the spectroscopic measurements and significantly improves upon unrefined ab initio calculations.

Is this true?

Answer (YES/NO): YES